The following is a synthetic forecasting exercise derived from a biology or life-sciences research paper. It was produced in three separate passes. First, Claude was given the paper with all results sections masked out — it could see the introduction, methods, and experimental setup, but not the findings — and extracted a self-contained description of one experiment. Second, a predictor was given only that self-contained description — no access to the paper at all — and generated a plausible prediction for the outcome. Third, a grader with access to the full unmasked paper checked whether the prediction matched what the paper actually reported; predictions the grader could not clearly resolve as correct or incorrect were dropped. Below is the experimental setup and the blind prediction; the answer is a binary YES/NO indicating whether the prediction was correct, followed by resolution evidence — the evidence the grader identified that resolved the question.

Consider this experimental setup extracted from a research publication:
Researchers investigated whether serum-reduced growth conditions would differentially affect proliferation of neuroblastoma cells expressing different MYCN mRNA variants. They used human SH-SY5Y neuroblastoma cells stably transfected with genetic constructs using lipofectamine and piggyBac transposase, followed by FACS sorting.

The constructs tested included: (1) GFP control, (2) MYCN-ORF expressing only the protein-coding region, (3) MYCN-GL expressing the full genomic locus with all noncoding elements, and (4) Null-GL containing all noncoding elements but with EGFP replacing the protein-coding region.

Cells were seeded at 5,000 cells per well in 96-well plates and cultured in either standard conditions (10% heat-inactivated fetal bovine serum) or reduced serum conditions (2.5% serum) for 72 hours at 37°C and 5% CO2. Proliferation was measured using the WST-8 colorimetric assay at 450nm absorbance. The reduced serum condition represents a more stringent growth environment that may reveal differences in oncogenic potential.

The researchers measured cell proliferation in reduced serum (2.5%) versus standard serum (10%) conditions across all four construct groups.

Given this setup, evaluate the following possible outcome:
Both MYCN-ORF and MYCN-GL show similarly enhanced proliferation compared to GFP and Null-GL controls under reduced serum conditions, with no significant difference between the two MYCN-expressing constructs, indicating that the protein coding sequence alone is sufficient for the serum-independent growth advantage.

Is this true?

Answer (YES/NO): NO